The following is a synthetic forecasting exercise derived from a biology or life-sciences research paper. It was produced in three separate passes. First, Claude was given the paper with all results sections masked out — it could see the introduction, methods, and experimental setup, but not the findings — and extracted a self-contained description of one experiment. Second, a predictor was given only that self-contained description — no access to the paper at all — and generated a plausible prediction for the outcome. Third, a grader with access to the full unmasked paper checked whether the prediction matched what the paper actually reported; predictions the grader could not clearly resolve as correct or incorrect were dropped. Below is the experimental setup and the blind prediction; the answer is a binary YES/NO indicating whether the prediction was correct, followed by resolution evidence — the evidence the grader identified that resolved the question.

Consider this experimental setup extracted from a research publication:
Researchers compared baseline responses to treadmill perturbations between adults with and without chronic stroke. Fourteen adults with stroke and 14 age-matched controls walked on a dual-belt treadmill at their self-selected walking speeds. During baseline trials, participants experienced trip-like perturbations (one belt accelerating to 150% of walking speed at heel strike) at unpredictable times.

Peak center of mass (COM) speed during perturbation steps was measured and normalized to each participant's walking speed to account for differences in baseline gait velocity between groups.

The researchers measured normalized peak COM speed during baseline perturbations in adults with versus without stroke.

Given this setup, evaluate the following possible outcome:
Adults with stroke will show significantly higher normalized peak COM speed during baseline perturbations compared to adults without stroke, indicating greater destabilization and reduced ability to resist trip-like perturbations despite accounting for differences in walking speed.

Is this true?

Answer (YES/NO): YES